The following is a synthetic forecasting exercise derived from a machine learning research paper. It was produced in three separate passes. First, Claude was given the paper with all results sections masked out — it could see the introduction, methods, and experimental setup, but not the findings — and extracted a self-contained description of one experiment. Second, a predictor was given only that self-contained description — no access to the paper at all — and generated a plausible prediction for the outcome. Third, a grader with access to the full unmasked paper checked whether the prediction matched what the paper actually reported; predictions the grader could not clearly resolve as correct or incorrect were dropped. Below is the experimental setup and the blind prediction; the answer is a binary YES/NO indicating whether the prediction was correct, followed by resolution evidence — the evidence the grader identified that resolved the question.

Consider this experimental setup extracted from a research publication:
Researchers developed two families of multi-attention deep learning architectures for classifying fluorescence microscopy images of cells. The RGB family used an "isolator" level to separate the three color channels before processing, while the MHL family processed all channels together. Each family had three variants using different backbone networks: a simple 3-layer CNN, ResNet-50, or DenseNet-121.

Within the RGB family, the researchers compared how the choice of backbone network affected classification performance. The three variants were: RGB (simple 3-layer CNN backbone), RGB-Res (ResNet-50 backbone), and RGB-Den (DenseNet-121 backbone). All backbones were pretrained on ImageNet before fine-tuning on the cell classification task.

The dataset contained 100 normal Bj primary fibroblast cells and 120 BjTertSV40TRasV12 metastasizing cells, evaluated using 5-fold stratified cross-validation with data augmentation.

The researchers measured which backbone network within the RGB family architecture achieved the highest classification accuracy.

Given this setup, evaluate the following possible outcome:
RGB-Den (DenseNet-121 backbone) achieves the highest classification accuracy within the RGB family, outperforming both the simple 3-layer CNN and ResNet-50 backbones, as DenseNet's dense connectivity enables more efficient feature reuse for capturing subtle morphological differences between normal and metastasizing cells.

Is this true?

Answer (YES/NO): YES